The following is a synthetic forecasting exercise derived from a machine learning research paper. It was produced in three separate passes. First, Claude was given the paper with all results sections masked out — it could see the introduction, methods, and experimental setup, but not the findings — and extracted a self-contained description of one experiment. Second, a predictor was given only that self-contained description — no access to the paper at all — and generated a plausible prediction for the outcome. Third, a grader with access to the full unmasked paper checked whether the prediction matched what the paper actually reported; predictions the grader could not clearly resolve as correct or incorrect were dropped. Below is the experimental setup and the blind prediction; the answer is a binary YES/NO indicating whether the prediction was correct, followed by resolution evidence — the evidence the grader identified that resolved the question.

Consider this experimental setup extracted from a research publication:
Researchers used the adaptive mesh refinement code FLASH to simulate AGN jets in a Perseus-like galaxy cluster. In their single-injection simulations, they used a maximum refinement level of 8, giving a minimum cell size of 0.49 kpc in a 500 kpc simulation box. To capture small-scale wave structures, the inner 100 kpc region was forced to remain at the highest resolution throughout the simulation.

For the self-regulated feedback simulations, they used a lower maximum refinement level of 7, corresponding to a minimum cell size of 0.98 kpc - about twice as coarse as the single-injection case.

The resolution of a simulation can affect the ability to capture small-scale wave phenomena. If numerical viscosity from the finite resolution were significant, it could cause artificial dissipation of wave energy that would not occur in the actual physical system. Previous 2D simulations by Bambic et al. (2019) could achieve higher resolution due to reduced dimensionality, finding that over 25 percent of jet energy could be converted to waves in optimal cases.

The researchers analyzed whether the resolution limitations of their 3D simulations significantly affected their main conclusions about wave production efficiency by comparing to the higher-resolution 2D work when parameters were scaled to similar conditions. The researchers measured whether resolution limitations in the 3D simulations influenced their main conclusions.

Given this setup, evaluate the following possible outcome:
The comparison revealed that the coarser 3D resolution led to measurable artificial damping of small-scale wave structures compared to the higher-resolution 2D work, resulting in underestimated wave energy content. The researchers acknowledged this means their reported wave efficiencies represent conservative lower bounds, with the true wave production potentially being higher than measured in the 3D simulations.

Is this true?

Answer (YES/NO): NO